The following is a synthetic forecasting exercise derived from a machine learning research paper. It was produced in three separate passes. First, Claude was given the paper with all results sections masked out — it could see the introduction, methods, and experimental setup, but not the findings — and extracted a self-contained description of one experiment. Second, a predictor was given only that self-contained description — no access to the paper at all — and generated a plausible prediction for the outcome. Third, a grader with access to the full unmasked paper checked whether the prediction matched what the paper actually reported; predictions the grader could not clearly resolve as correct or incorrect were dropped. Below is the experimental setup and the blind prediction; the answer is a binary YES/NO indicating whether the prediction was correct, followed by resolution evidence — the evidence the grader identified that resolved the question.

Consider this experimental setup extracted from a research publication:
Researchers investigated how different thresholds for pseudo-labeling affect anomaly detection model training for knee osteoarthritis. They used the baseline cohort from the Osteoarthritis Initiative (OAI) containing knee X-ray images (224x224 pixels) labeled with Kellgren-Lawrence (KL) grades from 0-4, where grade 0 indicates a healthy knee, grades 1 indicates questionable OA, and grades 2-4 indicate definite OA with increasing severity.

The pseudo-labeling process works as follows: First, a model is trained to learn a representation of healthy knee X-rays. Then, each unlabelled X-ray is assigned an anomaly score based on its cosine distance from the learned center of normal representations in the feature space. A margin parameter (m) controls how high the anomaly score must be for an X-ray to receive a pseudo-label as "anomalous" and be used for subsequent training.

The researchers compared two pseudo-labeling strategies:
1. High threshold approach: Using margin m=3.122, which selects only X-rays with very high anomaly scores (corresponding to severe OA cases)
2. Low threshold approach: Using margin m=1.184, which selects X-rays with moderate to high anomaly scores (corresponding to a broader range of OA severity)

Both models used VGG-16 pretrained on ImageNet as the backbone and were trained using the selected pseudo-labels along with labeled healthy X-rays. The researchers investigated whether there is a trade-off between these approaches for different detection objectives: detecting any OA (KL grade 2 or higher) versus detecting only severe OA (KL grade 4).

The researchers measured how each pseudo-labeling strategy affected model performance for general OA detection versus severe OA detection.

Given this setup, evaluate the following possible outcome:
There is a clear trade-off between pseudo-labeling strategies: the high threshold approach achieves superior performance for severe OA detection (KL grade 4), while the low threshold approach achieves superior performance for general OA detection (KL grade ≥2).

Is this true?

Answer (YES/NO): YES